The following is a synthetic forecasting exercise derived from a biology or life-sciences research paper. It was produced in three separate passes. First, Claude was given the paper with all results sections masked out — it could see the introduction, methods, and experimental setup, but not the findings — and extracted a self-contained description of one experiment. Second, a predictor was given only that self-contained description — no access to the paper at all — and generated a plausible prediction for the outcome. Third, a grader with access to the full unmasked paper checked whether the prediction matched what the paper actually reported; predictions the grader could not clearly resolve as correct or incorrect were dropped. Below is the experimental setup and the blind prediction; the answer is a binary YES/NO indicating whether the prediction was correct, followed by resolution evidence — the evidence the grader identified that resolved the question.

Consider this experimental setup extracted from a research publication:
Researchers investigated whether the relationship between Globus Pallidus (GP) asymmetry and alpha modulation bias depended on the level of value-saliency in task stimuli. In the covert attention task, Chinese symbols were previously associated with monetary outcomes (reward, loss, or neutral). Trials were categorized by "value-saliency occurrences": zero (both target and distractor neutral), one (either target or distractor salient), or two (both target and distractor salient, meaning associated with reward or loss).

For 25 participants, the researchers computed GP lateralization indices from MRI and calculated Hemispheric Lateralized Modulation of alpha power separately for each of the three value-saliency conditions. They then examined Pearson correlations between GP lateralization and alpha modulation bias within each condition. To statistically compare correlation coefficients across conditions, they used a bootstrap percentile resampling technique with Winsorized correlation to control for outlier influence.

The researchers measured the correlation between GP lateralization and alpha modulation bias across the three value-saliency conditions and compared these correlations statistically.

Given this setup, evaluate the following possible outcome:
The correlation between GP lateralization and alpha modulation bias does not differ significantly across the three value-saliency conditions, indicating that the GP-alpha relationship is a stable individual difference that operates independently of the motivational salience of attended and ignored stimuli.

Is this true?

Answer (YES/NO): NO